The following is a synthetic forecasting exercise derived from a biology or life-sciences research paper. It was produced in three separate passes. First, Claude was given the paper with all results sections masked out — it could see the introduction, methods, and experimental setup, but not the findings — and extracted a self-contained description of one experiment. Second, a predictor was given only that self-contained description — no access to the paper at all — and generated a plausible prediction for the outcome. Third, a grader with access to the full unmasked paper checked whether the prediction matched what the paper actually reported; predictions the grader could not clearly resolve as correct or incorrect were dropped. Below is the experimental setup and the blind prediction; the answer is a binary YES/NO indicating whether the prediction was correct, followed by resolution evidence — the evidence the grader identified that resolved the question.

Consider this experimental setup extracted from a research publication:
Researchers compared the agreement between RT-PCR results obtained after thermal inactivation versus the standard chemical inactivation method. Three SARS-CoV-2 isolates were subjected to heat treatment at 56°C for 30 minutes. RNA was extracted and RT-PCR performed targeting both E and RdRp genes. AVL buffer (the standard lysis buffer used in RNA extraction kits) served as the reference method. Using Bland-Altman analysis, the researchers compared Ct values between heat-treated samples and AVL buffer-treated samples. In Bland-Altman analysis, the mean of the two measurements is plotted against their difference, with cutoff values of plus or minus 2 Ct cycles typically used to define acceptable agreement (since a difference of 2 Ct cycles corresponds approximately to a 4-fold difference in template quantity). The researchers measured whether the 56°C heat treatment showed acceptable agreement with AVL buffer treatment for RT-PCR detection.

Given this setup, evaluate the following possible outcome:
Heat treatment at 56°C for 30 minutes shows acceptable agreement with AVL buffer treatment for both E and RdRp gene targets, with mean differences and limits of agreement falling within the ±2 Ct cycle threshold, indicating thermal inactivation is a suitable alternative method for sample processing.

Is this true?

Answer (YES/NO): YES